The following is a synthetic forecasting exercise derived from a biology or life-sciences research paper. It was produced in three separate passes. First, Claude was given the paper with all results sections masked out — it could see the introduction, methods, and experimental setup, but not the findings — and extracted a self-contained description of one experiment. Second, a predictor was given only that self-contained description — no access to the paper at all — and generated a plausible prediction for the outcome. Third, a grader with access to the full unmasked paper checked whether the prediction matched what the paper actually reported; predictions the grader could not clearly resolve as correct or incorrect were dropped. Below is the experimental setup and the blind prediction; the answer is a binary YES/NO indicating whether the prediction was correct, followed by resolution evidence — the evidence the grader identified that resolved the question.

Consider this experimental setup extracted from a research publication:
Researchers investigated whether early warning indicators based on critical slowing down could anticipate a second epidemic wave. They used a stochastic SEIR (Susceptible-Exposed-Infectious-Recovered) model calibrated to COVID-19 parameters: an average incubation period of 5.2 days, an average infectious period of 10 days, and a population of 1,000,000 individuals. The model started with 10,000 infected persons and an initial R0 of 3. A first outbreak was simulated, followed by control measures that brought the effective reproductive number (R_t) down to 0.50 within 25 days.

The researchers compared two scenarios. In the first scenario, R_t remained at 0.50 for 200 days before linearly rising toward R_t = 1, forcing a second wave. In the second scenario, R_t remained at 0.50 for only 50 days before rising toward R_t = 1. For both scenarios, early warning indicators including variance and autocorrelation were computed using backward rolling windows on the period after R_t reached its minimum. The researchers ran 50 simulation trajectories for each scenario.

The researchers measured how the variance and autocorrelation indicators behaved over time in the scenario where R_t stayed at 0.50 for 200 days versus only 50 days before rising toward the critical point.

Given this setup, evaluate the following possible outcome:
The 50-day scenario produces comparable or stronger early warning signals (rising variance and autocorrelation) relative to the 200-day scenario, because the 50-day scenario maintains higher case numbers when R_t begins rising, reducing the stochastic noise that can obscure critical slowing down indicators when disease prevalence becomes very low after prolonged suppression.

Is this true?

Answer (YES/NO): NO